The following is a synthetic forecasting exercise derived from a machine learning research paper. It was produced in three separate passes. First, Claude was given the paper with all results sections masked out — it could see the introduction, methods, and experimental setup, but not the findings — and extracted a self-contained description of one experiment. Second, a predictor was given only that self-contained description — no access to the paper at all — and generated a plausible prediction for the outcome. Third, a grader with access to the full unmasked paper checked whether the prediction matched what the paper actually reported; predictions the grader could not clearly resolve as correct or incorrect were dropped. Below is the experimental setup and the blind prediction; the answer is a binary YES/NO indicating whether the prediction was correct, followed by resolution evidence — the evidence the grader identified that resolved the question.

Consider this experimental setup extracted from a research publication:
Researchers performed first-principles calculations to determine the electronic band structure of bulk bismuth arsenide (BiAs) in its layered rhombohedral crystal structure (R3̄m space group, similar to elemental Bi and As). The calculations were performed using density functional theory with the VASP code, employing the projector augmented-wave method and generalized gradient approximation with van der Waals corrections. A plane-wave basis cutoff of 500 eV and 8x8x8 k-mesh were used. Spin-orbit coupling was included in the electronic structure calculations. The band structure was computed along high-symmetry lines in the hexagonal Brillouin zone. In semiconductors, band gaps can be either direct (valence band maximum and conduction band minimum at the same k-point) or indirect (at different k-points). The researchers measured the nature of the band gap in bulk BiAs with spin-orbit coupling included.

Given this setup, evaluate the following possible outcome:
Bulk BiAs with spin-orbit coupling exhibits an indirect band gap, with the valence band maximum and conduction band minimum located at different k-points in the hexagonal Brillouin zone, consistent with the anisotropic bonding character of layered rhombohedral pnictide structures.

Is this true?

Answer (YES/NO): YES